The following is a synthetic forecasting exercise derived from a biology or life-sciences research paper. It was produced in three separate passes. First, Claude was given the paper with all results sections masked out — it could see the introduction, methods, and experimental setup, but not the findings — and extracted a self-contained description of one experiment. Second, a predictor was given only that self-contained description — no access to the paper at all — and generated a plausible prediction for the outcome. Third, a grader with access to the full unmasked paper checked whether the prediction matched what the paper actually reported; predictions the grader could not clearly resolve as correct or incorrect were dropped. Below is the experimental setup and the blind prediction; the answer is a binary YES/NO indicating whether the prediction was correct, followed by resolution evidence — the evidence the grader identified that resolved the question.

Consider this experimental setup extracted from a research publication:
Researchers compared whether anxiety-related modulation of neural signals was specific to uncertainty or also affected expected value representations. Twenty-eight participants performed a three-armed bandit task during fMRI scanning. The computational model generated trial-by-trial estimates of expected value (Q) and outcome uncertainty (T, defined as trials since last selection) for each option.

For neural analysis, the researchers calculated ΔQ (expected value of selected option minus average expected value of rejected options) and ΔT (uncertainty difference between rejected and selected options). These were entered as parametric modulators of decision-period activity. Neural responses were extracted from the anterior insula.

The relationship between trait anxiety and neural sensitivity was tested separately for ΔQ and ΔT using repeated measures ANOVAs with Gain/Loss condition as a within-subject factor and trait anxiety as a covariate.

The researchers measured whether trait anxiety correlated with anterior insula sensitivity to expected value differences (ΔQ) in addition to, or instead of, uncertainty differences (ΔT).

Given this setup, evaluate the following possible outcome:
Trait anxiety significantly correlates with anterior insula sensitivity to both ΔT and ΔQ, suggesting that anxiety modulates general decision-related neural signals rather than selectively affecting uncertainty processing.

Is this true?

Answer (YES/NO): NO